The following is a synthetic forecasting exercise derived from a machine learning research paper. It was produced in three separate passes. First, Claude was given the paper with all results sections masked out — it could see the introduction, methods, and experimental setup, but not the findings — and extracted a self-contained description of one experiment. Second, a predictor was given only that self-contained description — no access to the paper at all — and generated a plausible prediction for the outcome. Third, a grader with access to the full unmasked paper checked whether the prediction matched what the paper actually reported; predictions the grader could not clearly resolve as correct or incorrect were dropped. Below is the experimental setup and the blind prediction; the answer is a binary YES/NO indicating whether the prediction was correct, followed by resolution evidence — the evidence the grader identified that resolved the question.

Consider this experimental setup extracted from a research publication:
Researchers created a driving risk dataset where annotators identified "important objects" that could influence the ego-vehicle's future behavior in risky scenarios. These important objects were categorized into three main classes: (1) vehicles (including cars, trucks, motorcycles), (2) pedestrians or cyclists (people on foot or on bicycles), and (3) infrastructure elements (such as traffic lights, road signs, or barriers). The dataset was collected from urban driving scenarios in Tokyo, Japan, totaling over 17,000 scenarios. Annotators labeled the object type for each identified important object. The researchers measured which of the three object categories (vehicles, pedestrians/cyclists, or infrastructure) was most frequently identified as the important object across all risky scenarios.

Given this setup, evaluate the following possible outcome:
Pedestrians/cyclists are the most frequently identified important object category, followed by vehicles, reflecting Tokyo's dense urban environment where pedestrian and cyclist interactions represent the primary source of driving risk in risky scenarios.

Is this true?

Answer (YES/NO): NO